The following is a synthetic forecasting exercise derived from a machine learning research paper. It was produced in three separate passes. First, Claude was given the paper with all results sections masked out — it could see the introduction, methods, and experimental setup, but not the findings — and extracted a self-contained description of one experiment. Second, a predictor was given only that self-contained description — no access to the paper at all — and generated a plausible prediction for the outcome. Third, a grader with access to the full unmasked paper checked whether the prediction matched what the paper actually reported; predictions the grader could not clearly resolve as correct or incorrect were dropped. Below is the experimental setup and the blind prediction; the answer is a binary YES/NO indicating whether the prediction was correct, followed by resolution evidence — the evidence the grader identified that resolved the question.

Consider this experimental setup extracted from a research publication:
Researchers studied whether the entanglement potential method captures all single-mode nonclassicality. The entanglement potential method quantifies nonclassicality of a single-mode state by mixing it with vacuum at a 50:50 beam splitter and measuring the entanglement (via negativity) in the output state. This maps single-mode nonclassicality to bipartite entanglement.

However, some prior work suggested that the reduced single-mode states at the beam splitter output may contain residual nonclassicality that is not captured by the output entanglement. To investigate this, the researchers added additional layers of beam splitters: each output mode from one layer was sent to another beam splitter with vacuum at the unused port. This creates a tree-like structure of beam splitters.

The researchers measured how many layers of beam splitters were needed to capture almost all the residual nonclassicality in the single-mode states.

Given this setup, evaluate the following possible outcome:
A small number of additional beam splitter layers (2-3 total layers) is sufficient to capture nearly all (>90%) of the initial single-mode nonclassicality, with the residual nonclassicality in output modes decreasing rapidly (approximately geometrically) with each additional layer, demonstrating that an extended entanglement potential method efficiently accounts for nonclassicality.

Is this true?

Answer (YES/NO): YES